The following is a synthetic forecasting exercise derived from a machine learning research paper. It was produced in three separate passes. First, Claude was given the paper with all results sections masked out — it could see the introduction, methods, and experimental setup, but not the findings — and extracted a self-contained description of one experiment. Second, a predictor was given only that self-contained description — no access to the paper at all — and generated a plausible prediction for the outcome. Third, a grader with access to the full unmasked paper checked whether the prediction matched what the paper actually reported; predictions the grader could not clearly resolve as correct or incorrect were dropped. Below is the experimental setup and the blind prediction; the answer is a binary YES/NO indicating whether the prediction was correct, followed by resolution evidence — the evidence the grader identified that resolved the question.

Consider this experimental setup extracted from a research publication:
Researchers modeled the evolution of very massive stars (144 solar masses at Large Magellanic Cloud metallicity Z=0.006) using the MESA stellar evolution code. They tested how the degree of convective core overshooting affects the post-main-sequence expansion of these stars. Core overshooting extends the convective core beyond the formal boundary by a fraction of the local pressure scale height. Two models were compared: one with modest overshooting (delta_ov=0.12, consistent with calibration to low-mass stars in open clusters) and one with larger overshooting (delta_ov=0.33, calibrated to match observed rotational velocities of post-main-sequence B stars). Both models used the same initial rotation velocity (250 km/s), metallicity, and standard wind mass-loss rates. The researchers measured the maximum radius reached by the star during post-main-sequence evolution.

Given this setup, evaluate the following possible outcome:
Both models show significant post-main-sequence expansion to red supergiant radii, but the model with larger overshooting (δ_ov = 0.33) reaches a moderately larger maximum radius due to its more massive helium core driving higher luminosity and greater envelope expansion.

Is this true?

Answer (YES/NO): NO